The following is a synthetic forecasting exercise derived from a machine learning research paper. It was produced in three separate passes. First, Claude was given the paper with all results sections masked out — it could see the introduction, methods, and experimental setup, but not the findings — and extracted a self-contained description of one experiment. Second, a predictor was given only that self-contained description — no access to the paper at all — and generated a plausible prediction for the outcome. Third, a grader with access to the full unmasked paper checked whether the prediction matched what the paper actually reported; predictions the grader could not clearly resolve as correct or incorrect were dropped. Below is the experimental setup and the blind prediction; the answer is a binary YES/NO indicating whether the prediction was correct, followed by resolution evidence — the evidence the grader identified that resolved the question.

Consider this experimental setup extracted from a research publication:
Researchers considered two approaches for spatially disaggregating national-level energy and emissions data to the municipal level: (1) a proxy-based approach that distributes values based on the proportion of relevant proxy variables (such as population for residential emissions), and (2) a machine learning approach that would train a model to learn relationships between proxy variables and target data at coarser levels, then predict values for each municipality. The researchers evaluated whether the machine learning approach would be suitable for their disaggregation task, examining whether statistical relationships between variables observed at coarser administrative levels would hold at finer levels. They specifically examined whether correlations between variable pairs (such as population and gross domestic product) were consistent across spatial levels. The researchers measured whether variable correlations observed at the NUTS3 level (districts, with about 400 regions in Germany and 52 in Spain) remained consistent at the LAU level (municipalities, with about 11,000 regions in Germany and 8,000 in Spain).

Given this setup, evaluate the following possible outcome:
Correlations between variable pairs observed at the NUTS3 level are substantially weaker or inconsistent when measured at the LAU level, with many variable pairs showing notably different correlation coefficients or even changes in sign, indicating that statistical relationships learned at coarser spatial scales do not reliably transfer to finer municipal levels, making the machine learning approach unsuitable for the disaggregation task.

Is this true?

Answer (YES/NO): NO